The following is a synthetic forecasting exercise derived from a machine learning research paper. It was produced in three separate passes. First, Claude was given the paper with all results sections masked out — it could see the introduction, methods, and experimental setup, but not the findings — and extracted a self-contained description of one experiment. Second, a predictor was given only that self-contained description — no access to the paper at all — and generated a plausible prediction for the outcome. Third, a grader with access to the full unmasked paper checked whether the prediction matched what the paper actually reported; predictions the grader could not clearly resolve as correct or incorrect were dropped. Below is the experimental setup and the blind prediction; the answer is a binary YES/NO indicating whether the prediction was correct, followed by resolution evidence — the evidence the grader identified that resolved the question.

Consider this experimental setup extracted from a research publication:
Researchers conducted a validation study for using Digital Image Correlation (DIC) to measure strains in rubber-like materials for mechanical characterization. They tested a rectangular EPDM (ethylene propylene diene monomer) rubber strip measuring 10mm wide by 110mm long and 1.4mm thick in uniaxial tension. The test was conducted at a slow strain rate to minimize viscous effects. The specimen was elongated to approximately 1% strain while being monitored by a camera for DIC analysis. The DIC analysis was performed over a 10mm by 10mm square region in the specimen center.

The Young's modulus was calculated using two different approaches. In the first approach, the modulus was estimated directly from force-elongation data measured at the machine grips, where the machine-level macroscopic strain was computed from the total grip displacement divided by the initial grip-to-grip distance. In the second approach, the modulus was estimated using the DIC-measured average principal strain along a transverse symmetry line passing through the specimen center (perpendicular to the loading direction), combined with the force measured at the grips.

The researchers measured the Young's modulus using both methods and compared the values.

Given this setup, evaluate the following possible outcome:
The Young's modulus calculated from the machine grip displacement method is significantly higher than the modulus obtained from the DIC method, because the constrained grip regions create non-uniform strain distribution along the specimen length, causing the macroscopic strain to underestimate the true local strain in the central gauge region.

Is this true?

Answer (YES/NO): NO